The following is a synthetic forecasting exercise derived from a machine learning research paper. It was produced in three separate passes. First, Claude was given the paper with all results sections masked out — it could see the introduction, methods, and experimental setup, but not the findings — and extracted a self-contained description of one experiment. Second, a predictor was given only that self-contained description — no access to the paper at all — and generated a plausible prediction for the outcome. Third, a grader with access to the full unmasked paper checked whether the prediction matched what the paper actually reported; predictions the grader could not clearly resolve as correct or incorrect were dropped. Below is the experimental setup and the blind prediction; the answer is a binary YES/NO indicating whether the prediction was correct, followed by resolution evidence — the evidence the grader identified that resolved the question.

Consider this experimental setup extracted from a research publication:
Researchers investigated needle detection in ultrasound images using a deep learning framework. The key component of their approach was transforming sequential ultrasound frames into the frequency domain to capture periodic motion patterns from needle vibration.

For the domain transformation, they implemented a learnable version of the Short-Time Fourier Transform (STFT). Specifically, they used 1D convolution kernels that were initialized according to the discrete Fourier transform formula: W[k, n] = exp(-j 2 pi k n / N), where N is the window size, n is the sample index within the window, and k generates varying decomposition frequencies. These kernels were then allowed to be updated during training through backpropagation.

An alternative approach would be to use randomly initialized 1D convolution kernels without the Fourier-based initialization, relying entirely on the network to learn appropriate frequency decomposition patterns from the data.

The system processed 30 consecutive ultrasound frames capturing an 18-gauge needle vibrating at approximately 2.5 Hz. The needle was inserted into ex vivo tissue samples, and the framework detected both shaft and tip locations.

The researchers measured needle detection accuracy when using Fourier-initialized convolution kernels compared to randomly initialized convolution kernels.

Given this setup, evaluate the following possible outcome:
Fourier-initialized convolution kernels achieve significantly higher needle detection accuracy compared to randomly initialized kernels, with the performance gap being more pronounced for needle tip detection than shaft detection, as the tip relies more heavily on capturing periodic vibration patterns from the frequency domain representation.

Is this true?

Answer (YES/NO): NO